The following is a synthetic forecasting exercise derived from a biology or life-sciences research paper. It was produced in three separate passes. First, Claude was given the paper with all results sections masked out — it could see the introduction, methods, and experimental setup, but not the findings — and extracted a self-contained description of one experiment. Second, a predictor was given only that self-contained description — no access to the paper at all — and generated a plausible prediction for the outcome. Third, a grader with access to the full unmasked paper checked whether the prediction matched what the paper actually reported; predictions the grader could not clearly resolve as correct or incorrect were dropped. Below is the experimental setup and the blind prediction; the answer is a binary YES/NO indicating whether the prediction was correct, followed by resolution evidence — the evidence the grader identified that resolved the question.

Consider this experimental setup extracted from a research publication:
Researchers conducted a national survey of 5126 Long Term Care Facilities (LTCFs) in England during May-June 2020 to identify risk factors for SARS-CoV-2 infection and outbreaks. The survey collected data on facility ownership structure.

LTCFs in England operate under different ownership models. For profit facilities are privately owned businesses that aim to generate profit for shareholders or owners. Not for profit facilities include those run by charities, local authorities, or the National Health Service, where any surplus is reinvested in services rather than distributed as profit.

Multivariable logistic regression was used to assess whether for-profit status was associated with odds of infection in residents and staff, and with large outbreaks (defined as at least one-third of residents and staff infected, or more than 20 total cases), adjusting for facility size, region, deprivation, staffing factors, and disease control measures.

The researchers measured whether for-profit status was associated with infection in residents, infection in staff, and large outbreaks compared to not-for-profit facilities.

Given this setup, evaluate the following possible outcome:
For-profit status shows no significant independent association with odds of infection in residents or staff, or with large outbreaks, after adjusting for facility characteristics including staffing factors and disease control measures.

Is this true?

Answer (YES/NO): NO